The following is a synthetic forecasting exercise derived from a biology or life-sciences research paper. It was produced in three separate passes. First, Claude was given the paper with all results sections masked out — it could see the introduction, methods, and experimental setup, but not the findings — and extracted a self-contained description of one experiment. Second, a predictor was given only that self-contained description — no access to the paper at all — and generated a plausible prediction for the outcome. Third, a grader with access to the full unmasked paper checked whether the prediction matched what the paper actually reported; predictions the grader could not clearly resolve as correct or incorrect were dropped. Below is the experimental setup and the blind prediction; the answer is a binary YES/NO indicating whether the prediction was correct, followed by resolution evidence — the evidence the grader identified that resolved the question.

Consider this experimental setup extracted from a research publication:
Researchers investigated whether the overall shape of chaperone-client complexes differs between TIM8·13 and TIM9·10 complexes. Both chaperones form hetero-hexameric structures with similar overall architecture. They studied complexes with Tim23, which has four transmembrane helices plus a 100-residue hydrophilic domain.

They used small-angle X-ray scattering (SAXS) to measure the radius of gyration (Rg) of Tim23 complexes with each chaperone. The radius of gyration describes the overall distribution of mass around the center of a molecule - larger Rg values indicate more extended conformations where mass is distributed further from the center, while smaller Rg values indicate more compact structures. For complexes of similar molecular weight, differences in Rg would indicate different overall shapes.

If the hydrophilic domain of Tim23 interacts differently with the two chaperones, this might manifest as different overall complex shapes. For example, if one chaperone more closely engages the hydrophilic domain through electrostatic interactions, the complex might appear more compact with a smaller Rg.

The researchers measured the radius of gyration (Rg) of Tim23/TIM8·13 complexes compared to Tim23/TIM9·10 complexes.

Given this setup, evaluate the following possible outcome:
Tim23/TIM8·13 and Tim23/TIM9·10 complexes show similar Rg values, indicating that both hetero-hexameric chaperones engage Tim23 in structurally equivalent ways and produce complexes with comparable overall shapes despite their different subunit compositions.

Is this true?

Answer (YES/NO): NO